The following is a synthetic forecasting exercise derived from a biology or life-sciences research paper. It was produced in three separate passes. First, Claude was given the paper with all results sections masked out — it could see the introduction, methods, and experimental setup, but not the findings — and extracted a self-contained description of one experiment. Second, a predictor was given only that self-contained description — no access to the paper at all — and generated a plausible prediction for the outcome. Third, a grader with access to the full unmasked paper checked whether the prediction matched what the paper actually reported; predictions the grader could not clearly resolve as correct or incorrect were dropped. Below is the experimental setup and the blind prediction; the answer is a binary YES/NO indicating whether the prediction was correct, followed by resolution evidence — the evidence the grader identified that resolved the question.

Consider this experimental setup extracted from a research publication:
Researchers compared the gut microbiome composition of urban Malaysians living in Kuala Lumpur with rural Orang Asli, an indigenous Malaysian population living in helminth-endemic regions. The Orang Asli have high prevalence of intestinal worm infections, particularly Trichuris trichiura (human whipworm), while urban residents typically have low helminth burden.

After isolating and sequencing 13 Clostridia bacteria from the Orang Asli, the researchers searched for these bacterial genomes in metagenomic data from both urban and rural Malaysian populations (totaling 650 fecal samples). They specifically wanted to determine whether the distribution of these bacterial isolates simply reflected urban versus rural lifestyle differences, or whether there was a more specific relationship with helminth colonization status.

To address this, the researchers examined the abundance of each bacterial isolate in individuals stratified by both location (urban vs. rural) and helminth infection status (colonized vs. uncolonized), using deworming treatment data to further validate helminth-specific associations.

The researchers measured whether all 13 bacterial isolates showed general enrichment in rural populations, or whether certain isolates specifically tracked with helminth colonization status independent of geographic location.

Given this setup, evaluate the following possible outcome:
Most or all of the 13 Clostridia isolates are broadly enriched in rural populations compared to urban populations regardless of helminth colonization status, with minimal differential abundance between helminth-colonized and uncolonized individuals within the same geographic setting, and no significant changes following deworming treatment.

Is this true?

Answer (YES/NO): NO